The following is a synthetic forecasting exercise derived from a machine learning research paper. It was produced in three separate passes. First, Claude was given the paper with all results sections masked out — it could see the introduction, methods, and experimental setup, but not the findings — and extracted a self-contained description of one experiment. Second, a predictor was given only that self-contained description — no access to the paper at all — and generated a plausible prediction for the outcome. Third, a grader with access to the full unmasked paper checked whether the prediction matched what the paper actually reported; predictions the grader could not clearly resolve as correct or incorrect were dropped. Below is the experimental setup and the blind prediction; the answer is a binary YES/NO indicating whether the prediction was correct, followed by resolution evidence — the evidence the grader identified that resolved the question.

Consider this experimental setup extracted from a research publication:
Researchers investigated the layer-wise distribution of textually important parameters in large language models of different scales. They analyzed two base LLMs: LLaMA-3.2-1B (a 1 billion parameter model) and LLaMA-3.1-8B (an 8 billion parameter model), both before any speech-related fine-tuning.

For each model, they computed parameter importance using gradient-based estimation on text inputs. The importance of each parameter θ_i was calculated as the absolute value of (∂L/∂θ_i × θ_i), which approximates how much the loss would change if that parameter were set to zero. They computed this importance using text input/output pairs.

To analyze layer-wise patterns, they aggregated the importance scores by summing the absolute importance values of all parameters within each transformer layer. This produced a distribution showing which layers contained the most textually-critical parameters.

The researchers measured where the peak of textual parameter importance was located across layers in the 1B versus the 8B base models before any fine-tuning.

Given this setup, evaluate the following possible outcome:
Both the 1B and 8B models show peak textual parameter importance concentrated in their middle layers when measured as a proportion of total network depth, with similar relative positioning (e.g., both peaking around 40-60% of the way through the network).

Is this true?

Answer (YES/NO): NO